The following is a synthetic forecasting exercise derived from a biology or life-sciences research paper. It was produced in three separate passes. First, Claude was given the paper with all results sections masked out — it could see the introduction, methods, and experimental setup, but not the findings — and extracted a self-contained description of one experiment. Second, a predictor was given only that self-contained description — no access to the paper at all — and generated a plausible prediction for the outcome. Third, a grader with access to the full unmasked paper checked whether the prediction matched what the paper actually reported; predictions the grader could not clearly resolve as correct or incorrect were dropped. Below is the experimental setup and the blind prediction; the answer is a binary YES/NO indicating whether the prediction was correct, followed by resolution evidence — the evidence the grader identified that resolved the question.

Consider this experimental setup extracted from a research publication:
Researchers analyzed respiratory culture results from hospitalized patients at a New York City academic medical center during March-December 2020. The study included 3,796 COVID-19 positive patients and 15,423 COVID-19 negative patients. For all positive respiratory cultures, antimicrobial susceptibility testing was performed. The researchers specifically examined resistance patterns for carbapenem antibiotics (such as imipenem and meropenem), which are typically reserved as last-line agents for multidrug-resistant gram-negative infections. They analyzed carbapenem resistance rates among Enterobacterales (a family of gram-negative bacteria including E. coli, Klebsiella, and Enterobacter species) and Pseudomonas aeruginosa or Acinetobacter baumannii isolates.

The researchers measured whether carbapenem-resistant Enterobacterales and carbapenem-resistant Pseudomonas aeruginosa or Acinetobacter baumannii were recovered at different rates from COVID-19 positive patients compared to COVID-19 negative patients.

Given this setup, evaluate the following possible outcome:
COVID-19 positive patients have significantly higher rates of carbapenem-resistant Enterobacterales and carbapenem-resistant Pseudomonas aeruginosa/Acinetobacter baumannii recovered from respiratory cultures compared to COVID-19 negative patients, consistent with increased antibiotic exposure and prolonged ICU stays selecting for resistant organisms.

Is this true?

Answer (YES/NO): NO